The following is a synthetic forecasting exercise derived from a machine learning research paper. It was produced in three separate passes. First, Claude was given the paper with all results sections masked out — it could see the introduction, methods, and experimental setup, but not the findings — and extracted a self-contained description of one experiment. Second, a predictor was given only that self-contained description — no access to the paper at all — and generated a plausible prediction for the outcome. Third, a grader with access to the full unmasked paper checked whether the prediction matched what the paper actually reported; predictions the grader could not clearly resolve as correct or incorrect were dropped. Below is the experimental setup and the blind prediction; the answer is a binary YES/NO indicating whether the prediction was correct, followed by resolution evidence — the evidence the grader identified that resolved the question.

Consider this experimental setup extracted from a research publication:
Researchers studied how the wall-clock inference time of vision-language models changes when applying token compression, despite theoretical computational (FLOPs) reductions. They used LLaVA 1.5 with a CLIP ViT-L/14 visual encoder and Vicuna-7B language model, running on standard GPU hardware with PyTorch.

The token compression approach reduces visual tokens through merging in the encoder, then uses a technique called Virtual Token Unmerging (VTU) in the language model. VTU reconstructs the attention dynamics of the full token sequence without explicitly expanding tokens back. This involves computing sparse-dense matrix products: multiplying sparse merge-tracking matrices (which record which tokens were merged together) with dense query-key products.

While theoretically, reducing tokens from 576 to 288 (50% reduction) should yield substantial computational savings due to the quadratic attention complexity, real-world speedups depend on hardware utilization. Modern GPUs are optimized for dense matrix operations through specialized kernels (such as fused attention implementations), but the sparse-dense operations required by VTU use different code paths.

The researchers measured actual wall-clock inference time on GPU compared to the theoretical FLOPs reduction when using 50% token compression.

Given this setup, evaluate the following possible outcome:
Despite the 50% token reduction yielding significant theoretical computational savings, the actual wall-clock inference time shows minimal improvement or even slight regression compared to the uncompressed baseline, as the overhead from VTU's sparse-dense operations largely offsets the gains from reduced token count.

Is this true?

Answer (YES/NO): YES